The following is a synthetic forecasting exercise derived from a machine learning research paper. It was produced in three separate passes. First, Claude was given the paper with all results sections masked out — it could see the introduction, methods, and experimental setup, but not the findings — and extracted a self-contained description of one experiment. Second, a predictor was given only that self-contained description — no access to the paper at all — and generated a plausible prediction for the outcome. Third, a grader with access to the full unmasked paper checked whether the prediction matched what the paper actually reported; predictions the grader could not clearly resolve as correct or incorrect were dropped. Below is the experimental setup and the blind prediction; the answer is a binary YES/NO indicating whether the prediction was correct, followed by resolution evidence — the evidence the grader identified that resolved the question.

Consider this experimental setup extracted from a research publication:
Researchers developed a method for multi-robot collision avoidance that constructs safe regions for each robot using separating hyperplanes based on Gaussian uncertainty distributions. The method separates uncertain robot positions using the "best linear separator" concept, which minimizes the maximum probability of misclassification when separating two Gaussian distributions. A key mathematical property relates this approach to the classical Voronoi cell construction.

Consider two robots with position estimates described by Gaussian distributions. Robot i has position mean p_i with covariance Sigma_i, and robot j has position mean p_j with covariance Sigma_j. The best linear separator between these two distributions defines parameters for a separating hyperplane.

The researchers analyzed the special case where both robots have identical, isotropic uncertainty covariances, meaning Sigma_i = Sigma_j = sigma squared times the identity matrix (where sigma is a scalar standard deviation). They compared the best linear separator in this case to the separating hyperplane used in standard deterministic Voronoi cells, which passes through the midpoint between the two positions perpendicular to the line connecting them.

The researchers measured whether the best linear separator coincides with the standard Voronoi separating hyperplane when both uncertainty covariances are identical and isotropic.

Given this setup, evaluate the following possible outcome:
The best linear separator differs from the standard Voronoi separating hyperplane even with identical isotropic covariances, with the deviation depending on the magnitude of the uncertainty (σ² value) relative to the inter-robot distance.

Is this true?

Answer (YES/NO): NO